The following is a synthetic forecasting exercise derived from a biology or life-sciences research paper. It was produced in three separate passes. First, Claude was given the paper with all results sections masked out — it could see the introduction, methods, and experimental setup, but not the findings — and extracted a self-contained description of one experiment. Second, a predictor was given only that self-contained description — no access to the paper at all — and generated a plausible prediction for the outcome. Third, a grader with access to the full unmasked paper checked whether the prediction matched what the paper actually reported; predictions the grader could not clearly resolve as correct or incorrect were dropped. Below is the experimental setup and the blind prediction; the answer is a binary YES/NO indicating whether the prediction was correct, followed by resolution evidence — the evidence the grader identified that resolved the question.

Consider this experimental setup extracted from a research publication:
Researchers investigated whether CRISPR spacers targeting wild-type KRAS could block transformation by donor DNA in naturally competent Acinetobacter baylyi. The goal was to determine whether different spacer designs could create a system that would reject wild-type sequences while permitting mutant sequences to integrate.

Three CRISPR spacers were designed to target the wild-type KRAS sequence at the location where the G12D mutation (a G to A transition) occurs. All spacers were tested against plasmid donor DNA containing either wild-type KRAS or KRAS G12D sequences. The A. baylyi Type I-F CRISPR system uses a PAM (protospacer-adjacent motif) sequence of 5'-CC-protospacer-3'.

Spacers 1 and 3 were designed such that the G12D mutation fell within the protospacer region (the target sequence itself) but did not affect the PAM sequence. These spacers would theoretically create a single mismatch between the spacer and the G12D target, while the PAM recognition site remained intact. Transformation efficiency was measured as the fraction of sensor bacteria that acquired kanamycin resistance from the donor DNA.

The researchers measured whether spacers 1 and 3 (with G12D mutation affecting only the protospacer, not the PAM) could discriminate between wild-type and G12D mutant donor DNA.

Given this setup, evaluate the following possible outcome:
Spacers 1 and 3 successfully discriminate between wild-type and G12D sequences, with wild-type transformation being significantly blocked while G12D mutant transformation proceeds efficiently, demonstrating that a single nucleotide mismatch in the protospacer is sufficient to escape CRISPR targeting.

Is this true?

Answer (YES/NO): NO